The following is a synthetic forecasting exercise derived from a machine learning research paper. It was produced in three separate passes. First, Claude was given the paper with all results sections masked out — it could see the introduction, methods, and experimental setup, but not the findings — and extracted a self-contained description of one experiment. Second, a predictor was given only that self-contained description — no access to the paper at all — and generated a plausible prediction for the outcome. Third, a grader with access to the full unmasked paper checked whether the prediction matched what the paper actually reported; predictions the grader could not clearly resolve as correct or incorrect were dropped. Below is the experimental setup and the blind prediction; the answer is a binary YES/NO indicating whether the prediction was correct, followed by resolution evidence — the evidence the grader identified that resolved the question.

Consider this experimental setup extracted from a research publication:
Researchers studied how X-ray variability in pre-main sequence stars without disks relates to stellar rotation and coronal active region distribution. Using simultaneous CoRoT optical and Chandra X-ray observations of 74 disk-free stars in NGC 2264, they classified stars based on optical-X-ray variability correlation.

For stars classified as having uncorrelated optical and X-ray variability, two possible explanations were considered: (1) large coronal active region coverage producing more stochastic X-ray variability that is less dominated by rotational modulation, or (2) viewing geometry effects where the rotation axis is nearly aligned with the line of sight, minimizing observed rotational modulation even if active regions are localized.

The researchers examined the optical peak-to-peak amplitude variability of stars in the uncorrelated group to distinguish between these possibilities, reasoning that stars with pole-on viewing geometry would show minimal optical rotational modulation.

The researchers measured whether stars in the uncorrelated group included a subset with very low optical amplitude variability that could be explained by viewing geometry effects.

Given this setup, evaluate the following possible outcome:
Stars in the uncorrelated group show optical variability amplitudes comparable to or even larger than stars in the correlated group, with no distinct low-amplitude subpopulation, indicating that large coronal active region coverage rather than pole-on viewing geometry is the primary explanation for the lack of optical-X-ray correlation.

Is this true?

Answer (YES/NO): NO